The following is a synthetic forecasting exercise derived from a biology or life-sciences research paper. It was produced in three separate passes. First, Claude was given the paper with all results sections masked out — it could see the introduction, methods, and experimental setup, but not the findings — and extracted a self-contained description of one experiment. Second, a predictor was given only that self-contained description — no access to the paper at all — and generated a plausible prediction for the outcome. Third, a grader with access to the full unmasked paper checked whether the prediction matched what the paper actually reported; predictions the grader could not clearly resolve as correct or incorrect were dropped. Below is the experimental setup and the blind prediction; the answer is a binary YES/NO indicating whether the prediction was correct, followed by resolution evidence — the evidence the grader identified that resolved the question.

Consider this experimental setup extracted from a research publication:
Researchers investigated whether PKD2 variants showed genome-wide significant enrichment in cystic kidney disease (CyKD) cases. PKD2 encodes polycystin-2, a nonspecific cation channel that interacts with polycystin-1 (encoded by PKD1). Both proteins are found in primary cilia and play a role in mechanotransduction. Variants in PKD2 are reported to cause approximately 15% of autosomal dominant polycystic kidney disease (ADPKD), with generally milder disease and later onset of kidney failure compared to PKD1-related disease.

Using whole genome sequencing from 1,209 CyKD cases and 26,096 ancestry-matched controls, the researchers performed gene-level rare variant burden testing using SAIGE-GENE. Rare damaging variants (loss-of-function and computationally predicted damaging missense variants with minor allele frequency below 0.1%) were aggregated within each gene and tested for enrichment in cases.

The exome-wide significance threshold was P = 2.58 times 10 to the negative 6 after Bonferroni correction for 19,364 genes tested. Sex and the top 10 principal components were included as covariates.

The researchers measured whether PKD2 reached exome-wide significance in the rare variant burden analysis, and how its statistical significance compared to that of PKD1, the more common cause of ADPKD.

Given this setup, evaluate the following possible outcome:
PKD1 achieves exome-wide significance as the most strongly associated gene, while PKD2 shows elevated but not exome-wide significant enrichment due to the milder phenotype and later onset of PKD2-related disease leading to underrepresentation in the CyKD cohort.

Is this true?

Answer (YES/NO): NO